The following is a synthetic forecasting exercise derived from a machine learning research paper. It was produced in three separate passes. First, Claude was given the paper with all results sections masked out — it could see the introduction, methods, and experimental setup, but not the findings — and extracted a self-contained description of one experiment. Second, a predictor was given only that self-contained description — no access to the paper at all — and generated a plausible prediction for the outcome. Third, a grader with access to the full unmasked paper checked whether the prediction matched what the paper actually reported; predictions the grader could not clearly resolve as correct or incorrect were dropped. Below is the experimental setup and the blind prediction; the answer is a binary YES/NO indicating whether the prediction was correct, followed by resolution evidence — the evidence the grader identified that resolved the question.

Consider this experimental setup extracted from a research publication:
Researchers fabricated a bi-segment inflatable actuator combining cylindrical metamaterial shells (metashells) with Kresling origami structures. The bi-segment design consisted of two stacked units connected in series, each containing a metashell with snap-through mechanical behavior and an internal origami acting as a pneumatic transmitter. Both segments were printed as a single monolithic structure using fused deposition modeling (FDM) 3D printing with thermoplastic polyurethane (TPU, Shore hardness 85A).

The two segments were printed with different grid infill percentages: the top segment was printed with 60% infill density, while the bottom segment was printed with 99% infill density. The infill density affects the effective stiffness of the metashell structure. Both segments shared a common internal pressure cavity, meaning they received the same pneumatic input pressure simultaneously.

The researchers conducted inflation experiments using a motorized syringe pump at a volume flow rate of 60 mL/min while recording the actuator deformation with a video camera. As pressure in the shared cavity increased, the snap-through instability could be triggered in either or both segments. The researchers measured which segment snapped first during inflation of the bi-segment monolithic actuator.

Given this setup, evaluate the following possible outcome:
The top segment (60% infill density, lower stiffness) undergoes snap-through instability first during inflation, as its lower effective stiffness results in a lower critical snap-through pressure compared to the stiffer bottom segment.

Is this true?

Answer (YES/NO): YES